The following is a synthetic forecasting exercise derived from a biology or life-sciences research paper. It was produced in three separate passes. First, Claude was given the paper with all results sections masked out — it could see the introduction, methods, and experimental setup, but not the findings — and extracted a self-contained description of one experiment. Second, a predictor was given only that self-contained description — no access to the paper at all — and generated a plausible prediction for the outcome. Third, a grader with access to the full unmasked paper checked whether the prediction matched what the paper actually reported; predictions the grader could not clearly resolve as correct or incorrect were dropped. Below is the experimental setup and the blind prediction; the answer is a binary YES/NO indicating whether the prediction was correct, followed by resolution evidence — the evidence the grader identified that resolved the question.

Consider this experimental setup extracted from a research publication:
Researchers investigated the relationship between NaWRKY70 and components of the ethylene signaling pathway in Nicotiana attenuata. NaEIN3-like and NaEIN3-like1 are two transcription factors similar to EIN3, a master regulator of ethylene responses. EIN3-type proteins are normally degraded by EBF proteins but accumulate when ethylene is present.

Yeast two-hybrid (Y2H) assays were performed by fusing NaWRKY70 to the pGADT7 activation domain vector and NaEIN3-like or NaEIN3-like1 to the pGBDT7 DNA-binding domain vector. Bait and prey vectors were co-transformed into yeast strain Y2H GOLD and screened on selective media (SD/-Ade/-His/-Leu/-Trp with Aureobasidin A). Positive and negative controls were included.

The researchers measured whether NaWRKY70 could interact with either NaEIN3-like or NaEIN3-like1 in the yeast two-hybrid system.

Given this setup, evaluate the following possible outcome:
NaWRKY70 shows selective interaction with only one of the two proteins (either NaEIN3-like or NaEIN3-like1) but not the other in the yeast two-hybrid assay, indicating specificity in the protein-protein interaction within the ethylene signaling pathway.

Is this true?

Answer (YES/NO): YES